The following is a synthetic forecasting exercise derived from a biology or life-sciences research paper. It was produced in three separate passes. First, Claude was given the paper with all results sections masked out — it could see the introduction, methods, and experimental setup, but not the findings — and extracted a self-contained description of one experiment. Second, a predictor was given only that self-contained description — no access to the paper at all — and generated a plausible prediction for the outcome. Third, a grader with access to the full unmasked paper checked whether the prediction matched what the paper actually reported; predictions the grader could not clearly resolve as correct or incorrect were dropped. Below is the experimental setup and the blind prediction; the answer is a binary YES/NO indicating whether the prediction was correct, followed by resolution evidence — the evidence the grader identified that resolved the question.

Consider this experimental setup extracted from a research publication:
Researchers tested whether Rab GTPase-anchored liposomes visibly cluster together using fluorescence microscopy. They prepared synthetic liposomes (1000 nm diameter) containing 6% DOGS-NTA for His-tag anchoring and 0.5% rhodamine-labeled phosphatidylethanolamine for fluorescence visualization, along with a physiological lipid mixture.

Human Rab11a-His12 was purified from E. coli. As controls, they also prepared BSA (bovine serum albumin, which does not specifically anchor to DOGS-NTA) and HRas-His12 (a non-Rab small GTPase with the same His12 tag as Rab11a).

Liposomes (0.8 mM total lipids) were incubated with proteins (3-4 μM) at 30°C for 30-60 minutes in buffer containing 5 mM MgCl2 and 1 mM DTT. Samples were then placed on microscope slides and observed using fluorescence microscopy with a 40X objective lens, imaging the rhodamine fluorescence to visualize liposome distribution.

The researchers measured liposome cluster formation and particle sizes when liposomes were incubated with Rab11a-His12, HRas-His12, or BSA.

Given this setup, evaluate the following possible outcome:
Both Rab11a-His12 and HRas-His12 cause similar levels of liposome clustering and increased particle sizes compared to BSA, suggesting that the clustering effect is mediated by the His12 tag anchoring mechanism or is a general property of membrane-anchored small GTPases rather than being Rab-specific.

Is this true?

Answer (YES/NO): NO